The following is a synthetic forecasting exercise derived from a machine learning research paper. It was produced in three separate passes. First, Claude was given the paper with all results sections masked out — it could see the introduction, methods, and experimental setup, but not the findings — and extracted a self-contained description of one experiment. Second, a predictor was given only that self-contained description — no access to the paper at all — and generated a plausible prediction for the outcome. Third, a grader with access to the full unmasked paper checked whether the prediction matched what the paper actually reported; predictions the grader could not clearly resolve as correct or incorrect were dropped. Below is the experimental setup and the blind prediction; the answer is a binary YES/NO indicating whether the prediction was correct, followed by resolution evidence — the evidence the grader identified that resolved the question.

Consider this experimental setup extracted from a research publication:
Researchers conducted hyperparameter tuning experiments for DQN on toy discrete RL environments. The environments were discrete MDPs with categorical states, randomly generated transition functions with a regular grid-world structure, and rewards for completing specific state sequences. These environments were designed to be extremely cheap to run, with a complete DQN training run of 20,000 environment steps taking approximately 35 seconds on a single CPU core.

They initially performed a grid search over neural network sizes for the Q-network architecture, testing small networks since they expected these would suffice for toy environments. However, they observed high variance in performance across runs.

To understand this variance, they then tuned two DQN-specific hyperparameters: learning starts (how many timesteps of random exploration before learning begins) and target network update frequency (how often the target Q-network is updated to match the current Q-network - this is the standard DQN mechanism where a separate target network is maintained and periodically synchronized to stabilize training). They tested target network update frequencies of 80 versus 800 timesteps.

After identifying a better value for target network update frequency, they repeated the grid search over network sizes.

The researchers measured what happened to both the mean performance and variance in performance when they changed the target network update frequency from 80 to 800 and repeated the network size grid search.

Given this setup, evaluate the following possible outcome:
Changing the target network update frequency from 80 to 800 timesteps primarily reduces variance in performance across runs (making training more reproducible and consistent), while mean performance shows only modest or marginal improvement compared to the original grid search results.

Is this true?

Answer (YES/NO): NO